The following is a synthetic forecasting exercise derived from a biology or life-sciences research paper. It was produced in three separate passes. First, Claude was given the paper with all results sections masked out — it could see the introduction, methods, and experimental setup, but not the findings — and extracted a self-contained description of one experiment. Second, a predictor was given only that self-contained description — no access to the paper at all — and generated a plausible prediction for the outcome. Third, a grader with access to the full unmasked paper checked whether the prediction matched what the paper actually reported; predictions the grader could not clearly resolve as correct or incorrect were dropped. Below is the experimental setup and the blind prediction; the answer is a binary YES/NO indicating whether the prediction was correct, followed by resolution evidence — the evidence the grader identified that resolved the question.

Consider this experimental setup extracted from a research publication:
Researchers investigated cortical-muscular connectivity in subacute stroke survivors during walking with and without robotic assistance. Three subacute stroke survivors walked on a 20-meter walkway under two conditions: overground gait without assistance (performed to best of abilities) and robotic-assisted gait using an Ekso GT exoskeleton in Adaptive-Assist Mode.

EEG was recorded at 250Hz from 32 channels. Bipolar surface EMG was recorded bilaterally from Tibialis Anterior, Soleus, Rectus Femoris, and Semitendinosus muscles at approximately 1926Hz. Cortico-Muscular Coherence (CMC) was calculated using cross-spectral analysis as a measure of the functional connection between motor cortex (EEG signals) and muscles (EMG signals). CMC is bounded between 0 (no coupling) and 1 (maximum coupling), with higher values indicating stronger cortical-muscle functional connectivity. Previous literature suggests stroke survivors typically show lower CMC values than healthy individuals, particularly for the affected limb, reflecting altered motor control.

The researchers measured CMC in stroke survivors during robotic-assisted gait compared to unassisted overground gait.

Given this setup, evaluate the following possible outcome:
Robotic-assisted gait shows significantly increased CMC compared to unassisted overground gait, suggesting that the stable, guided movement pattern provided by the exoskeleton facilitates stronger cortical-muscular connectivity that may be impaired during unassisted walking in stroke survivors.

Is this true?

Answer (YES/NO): NO